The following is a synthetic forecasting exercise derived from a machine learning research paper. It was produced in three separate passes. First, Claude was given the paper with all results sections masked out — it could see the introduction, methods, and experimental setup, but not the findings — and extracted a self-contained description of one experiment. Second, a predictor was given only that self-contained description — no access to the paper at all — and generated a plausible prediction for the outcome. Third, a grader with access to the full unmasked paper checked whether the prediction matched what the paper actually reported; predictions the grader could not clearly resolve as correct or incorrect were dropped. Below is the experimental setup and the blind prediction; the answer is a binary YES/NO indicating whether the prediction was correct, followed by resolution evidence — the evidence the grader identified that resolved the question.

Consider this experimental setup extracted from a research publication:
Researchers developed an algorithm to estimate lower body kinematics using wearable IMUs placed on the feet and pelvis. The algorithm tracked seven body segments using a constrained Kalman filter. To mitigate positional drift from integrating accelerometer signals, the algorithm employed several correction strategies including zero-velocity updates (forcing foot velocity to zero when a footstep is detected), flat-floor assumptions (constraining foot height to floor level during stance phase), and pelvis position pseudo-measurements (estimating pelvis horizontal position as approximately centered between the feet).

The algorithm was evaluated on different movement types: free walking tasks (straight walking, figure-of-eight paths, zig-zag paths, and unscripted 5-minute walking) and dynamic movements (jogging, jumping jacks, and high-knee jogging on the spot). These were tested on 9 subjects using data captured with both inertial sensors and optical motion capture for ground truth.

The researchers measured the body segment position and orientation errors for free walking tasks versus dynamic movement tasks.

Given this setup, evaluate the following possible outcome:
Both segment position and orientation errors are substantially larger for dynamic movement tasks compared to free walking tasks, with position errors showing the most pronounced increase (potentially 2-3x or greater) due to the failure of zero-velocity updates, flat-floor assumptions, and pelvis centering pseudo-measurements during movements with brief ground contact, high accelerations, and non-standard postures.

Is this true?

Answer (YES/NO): NO